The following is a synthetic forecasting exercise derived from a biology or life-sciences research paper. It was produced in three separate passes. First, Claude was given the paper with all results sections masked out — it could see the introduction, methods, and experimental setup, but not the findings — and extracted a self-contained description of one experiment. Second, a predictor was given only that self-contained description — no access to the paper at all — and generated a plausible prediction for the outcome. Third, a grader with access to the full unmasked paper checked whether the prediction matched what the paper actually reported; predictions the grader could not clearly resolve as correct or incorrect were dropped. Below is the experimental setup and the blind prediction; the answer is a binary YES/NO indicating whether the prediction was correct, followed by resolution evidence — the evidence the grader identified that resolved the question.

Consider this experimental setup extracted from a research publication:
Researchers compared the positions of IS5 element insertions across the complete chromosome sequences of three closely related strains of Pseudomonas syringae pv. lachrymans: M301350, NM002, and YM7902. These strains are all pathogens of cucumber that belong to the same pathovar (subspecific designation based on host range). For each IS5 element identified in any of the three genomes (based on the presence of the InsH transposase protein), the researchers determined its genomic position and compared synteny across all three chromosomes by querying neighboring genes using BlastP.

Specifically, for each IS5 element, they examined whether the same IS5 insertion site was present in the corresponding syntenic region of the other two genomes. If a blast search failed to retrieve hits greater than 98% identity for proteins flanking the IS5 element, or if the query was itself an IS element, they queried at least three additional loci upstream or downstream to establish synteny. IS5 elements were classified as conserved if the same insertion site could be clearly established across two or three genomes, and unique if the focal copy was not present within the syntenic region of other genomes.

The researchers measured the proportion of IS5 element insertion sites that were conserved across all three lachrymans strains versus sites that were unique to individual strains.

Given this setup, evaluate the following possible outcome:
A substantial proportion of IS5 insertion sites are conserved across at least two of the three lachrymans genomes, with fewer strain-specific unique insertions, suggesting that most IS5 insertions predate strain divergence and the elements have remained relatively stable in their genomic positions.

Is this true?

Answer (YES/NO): NO